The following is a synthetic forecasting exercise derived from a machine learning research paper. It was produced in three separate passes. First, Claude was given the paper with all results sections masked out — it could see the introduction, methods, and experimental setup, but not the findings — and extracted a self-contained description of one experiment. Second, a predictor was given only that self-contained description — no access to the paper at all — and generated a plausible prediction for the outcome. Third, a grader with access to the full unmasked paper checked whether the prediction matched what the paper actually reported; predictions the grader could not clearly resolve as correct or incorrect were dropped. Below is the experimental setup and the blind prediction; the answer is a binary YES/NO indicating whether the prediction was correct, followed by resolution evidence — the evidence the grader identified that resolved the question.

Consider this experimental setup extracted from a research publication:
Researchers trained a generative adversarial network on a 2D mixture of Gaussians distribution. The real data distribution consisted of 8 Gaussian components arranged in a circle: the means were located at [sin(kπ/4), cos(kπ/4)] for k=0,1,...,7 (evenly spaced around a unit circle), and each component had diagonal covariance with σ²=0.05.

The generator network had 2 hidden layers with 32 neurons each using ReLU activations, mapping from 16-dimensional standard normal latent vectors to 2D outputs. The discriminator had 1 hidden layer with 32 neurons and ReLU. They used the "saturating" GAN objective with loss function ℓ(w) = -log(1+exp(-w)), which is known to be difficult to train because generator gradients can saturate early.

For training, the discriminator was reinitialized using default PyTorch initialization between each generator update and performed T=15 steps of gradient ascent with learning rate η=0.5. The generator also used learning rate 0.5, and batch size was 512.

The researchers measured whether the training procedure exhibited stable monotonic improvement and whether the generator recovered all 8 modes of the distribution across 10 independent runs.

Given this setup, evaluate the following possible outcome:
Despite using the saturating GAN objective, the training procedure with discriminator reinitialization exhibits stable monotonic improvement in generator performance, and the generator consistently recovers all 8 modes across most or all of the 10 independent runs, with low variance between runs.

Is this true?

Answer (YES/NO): YES